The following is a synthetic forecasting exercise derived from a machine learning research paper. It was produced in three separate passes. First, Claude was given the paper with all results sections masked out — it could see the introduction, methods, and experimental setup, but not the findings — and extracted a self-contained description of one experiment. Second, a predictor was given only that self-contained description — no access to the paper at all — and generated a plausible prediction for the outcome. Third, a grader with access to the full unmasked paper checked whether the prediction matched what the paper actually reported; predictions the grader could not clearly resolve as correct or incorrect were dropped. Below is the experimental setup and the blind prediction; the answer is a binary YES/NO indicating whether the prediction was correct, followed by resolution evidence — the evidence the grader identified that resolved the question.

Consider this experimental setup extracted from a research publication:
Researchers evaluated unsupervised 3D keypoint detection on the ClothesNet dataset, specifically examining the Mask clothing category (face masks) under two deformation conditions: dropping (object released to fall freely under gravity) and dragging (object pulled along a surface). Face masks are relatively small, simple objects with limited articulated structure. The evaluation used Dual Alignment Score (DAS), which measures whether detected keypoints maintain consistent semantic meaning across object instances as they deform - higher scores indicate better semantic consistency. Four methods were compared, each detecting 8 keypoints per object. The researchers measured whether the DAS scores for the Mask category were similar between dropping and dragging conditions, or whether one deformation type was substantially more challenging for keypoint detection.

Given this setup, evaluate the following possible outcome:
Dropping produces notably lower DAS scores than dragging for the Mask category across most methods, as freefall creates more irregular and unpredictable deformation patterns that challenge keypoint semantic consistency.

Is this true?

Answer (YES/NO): NO